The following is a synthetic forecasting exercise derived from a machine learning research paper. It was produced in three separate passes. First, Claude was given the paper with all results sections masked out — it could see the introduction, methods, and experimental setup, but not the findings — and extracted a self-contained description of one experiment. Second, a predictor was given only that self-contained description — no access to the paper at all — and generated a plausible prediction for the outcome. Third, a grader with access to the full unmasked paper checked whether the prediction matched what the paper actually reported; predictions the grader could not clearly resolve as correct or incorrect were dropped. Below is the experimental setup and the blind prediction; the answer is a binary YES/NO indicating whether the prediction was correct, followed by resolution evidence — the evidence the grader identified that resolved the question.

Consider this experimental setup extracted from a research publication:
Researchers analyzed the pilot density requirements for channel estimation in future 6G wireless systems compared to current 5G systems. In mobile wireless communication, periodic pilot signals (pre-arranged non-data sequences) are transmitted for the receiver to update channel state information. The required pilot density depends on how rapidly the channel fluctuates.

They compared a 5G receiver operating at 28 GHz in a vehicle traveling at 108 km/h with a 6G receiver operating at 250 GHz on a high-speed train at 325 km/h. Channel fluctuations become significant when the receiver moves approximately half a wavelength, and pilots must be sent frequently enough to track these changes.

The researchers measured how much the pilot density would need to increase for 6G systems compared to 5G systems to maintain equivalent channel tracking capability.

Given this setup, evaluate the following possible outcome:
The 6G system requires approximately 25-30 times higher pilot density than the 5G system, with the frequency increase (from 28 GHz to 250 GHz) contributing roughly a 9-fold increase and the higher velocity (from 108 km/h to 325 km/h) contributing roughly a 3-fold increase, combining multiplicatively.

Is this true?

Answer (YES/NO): YES